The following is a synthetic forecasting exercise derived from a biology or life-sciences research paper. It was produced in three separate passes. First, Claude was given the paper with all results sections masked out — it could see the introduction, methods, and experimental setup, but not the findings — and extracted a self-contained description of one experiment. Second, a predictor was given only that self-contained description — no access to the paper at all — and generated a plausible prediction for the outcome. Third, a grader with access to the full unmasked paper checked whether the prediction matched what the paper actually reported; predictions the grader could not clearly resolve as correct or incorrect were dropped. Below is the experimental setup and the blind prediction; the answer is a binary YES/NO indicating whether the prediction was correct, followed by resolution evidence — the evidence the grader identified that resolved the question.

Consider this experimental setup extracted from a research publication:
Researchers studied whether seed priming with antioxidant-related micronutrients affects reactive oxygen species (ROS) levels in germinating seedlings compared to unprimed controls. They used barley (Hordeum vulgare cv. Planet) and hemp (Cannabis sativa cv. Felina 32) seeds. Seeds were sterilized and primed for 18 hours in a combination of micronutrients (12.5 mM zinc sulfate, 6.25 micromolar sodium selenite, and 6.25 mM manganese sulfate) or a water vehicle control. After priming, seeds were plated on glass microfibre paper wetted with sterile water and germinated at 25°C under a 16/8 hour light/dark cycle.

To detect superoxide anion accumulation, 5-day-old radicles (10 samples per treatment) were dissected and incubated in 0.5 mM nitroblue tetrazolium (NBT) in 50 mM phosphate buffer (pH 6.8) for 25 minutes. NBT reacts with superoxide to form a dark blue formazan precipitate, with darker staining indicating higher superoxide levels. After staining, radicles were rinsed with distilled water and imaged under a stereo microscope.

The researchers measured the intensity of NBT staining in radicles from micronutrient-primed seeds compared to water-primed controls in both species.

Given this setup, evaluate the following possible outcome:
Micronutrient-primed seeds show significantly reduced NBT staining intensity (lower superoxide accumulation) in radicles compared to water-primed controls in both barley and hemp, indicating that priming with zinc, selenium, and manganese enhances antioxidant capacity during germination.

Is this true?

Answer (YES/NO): NO